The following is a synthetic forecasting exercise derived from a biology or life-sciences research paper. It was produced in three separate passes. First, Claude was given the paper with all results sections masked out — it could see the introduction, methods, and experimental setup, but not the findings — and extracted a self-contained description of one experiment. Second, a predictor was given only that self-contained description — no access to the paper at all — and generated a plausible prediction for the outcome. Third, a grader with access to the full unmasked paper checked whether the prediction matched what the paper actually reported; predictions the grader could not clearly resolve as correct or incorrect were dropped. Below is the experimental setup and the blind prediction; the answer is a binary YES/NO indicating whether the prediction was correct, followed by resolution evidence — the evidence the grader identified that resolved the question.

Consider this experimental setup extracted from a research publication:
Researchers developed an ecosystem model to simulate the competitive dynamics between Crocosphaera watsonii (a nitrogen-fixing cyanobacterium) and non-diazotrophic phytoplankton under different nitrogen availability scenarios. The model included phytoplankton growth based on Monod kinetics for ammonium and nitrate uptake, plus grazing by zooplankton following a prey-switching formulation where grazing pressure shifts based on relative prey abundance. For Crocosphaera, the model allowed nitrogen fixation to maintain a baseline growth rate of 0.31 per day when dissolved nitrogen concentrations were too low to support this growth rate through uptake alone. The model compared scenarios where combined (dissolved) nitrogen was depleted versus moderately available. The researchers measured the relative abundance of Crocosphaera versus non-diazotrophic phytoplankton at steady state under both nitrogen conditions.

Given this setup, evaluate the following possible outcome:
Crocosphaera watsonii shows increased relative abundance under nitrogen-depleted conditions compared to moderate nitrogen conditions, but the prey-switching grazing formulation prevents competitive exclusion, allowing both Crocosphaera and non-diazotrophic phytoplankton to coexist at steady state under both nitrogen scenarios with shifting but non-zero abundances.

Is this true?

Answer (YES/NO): NO